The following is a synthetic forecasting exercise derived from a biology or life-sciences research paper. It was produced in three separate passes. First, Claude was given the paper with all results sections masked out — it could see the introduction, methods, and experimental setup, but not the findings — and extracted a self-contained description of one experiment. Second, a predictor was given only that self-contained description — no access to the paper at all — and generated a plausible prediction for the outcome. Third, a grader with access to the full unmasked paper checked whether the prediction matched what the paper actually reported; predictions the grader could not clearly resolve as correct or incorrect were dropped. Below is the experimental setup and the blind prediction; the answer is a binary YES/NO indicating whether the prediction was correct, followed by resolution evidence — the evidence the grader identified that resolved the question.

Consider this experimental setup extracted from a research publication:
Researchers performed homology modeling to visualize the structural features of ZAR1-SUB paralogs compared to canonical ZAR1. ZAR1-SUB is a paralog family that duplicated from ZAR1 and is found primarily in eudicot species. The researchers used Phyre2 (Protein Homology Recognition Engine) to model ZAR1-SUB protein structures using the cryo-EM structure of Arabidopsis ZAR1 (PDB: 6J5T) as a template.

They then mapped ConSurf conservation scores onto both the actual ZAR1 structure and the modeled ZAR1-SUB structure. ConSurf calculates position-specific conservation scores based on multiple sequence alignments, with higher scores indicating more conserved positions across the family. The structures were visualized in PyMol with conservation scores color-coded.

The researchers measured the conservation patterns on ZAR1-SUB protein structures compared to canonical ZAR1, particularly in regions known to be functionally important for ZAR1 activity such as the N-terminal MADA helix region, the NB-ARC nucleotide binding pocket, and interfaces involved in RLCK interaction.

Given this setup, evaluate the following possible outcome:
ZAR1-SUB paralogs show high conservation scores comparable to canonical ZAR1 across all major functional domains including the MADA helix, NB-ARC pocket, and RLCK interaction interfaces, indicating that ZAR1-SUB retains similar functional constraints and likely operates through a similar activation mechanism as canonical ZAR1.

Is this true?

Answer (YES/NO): NO